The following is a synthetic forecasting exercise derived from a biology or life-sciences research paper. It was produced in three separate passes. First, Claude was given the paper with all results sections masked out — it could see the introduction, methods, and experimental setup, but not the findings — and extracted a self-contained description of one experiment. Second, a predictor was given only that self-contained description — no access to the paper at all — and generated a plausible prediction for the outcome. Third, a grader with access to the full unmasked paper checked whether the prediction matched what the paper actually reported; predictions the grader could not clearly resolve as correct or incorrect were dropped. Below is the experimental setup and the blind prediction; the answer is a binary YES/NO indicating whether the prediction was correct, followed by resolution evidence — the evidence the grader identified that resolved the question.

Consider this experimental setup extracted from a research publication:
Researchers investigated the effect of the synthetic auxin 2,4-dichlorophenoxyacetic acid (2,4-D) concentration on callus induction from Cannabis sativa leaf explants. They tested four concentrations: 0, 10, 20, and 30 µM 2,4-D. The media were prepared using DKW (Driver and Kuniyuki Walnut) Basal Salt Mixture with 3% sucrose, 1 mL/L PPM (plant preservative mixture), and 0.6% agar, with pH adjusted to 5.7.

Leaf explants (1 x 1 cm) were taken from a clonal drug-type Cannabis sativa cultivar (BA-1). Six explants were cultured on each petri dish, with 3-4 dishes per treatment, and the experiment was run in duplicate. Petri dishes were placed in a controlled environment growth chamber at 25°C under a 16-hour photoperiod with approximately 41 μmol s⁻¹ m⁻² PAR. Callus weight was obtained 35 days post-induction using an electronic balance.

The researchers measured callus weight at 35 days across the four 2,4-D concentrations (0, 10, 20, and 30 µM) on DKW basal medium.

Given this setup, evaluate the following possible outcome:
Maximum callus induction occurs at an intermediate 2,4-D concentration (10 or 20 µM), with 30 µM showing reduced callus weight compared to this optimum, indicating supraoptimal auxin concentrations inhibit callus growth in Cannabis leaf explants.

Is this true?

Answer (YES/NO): YES